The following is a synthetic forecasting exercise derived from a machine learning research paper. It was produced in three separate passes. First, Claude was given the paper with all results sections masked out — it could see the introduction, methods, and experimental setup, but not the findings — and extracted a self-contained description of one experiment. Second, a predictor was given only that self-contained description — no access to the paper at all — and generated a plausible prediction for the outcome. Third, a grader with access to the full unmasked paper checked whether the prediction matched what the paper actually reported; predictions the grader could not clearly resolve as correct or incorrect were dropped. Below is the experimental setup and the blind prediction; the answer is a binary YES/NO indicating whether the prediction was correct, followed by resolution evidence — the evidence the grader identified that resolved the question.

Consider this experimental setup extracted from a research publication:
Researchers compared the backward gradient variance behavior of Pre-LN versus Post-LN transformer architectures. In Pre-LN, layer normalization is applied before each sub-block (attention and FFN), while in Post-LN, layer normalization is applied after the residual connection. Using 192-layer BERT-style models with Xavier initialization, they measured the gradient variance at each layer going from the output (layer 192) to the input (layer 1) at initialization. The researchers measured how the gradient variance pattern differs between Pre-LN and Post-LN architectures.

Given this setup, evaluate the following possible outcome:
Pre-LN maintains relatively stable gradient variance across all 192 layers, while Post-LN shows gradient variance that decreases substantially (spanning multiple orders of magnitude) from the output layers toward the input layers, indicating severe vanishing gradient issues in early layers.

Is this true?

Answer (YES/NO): NO